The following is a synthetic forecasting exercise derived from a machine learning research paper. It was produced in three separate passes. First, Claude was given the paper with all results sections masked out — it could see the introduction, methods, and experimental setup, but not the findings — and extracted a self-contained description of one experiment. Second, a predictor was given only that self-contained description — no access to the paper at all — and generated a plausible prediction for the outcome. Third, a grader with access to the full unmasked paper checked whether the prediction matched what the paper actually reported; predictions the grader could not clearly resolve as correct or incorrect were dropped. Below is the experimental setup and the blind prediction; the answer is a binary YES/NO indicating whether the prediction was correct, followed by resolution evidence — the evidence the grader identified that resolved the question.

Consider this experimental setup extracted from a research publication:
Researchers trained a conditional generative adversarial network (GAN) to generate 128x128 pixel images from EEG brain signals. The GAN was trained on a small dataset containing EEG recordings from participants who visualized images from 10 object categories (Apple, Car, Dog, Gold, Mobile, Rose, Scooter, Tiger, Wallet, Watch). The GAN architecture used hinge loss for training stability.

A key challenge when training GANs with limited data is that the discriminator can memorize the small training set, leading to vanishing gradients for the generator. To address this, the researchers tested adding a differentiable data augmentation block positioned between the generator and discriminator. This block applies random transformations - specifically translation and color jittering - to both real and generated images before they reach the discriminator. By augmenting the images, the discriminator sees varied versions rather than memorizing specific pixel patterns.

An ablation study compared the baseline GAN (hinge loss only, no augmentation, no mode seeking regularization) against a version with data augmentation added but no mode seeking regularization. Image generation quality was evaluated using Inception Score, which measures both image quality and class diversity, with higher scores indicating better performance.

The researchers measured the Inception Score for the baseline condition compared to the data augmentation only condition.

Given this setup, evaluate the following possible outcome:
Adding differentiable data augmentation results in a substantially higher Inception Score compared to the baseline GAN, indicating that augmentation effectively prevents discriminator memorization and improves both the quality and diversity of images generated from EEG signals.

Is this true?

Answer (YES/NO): YES